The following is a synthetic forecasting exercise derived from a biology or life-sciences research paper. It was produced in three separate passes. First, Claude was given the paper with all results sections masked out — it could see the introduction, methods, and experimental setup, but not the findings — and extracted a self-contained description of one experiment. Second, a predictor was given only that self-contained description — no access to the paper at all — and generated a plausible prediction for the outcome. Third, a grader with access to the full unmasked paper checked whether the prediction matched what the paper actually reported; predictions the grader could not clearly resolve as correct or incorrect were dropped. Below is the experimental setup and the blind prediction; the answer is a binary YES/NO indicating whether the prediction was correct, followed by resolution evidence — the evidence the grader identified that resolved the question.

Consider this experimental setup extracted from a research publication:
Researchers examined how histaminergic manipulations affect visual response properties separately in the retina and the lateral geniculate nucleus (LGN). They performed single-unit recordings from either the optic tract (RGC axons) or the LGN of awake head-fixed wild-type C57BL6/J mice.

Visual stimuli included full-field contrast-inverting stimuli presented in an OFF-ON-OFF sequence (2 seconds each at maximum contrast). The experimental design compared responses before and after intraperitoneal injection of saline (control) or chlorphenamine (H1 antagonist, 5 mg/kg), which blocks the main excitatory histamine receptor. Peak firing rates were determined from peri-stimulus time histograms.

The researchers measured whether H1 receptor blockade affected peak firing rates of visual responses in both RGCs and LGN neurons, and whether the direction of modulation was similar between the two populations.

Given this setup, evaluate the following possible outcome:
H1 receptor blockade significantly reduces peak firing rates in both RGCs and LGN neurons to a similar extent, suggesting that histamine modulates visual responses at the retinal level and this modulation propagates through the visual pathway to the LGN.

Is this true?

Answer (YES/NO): NO